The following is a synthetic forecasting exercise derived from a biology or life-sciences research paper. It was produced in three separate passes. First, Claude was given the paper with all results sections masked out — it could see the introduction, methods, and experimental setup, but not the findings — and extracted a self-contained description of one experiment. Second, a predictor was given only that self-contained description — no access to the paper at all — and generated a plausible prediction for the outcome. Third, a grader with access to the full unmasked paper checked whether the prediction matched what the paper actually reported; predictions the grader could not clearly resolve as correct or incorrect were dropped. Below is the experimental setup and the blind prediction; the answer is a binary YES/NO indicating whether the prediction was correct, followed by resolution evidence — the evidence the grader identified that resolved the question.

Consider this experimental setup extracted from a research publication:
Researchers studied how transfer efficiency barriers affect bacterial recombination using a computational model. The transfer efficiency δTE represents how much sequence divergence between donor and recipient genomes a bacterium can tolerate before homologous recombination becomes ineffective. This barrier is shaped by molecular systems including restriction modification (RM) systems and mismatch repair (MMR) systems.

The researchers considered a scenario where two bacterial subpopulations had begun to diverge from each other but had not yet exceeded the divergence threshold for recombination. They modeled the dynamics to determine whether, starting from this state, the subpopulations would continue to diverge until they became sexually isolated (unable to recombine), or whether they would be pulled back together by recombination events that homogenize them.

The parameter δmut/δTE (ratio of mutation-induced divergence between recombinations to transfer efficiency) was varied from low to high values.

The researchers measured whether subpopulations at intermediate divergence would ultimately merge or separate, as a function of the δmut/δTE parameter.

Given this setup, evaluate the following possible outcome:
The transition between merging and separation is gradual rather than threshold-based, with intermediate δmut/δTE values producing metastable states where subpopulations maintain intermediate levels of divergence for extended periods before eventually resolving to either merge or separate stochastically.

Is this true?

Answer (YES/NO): NO